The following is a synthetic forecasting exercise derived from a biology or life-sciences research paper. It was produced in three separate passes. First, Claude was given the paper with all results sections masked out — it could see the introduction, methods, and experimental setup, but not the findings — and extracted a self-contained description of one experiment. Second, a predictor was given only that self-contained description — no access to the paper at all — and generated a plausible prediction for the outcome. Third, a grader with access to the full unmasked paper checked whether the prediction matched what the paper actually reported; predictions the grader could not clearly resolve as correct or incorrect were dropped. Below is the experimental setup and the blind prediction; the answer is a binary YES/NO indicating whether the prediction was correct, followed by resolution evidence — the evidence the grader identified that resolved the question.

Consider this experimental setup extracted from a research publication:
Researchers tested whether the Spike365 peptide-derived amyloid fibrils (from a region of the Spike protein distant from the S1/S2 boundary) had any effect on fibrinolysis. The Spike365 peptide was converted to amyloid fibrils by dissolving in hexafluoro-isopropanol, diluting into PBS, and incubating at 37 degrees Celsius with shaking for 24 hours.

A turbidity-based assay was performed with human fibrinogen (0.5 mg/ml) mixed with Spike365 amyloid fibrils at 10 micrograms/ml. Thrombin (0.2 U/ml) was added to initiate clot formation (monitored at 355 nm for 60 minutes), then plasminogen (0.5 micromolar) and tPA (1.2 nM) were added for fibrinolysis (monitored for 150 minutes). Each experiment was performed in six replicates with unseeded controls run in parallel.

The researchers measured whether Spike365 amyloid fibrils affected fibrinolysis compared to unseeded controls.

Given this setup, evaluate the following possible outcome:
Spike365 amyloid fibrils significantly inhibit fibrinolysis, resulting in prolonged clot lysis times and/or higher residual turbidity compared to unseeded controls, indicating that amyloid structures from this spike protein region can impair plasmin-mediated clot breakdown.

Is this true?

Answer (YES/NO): NO